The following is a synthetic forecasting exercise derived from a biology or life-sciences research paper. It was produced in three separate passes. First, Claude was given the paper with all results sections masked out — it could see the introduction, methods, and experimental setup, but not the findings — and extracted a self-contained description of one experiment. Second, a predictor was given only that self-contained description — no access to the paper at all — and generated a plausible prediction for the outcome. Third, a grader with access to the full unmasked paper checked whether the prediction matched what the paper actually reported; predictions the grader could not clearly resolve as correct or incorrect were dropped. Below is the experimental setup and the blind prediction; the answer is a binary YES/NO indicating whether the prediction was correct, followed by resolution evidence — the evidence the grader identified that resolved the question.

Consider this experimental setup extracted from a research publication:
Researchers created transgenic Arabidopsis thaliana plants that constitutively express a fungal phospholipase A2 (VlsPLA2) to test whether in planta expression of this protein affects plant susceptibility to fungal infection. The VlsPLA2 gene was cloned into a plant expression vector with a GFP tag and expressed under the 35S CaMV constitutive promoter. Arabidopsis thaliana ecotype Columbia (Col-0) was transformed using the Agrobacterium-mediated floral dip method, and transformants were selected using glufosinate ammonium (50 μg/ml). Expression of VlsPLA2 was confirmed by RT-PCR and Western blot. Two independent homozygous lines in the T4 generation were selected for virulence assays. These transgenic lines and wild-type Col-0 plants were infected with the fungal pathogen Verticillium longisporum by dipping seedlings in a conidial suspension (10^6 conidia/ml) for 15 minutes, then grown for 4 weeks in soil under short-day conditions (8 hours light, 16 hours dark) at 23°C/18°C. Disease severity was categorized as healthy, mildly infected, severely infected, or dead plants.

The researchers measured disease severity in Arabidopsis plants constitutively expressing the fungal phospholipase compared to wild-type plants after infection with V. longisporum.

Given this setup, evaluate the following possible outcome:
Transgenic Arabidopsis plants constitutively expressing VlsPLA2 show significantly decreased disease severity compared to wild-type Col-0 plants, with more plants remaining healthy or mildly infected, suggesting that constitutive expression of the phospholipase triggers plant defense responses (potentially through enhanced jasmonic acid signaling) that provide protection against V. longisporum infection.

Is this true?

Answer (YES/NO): NO